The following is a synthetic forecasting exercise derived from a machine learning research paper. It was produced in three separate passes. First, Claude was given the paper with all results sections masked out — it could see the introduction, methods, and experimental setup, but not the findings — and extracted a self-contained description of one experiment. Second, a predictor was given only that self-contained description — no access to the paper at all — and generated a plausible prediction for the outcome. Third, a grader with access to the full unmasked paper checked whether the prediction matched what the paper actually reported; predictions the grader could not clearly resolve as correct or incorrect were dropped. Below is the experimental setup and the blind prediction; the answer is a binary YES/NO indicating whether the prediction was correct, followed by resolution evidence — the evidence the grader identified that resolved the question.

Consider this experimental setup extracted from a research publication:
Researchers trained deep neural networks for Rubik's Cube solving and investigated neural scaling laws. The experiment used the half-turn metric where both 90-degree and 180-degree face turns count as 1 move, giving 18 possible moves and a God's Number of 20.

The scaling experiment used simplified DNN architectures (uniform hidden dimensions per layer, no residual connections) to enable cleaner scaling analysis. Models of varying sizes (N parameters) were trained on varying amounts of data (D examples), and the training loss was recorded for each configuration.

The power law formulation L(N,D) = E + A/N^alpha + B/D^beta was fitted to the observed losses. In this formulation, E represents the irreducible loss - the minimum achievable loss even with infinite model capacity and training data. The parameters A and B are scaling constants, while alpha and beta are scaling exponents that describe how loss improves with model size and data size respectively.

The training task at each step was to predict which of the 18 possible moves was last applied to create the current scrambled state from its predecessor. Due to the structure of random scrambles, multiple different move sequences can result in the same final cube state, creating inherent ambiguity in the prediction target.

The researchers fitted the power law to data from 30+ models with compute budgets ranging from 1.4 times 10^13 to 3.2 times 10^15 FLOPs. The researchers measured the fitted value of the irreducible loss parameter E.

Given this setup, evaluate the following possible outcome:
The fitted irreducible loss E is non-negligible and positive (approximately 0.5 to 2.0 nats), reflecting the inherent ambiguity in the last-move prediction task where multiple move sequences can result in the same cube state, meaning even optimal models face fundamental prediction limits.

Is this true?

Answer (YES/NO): YES